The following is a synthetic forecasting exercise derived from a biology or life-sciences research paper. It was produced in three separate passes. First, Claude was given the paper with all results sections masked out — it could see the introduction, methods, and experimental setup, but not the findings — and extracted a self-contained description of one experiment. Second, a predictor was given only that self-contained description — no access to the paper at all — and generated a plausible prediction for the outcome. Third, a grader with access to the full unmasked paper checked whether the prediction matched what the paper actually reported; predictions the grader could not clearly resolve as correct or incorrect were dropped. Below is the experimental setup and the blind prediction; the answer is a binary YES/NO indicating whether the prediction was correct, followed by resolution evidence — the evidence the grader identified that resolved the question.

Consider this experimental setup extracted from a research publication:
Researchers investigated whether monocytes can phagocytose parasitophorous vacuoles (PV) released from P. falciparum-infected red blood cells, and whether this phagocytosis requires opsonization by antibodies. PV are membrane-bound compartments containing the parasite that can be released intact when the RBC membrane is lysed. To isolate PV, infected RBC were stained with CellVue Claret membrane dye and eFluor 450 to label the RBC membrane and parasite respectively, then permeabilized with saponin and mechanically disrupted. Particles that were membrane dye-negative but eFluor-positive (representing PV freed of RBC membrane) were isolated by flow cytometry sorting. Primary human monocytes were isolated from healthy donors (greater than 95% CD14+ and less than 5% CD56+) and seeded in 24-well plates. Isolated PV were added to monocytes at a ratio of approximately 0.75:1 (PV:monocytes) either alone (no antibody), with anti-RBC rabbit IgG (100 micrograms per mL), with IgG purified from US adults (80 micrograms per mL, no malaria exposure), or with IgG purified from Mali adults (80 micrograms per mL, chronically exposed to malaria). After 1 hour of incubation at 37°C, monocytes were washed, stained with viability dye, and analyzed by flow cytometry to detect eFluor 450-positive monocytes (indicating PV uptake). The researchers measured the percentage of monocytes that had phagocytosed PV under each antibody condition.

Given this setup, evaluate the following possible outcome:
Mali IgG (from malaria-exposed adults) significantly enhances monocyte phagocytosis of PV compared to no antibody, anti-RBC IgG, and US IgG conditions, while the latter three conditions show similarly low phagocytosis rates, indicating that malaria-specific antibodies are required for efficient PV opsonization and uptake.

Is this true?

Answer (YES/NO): NO